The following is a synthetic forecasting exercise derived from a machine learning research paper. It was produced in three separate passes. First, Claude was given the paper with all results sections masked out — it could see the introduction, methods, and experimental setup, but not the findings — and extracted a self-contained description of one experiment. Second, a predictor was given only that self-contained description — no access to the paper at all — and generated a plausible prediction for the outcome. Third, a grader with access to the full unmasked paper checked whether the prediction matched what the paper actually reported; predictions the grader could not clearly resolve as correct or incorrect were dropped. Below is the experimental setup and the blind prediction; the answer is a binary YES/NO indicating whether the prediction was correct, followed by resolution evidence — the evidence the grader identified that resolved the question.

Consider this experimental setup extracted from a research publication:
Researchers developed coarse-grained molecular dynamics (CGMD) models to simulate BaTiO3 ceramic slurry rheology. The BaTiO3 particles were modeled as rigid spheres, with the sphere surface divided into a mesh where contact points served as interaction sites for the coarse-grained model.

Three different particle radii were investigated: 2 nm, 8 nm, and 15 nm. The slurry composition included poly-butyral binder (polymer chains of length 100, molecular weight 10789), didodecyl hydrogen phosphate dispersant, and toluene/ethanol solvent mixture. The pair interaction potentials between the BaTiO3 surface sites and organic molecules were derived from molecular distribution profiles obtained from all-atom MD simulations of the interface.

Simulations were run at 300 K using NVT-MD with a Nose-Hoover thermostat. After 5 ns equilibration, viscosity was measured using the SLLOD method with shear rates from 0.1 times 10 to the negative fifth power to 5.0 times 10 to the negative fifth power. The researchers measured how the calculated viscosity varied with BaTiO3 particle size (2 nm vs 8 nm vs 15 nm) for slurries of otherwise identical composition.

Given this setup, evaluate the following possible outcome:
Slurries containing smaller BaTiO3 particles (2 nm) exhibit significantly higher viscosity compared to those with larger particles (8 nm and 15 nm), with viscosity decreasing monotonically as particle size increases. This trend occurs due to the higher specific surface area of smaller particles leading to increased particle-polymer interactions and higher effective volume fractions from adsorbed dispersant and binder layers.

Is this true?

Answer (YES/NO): YES